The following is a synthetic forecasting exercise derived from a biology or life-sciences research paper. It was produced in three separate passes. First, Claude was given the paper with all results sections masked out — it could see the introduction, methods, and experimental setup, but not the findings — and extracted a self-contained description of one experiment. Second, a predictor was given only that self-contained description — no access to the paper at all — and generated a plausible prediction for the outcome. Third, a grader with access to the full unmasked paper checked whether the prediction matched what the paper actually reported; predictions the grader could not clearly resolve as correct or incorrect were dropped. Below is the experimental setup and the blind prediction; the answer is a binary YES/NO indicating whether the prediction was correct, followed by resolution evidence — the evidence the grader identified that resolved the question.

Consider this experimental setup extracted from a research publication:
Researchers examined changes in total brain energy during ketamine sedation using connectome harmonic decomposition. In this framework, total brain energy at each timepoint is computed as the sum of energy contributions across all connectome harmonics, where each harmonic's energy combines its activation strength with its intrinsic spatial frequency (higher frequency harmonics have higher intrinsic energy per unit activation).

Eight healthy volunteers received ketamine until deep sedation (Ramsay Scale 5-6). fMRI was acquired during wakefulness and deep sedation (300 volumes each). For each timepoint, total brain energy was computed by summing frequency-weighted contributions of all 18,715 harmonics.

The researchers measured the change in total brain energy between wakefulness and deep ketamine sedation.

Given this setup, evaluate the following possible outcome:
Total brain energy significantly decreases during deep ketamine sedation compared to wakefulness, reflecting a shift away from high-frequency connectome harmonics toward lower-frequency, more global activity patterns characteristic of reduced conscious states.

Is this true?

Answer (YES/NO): NO